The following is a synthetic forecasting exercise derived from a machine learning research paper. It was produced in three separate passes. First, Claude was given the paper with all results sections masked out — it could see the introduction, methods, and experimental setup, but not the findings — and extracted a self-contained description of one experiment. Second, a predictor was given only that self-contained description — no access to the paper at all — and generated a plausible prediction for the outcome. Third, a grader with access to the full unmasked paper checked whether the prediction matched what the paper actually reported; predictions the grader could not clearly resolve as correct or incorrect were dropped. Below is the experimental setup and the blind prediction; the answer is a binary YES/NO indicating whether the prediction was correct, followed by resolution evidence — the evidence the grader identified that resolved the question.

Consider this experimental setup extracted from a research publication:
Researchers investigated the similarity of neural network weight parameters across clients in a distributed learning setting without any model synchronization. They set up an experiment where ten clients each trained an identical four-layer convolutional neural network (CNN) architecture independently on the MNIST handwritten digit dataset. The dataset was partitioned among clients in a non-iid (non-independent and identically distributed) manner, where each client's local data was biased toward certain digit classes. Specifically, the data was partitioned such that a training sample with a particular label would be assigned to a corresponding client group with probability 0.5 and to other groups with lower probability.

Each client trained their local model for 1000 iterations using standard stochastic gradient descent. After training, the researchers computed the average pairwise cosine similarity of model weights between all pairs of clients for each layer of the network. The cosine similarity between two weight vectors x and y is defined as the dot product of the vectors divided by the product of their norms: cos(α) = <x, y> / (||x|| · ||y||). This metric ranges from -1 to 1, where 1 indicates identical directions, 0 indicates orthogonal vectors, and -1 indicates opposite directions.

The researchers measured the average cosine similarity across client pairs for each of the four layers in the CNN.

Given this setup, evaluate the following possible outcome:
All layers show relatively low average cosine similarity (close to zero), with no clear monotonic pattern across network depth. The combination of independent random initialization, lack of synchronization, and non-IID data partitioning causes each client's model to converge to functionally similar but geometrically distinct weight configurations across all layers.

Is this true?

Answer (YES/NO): NO